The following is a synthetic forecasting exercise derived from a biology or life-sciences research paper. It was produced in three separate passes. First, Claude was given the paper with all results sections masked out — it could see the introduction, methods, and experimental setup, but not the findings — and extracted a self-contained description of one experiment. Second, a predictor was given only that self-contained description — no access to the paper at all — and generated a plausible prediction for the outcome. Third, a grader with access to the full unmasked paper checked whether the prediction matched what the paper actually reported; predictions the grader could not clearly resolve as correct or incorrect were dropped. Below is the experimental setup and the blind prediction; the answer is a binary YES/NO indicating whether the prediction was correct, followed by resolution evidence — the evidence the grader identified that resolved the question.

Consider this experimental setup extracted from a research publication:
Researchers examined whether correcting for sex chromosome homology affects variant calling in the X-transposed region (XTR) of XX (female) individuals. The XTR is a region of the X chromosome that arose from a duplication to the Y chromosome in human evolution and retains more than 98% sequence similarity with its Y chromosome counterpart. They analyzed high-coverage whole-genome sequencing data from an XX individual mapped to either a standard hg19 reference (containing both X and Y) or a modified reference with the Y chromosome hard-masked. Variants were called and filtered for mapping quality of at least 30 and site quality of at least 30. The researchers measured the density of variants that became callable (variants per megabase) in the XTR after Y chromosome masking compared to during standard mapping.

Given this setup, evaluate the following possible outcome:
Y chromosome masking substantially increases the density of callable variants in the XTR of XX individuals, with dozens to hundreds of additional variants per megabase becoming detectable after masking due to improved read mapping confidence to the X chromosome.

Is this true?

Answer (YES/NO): YES